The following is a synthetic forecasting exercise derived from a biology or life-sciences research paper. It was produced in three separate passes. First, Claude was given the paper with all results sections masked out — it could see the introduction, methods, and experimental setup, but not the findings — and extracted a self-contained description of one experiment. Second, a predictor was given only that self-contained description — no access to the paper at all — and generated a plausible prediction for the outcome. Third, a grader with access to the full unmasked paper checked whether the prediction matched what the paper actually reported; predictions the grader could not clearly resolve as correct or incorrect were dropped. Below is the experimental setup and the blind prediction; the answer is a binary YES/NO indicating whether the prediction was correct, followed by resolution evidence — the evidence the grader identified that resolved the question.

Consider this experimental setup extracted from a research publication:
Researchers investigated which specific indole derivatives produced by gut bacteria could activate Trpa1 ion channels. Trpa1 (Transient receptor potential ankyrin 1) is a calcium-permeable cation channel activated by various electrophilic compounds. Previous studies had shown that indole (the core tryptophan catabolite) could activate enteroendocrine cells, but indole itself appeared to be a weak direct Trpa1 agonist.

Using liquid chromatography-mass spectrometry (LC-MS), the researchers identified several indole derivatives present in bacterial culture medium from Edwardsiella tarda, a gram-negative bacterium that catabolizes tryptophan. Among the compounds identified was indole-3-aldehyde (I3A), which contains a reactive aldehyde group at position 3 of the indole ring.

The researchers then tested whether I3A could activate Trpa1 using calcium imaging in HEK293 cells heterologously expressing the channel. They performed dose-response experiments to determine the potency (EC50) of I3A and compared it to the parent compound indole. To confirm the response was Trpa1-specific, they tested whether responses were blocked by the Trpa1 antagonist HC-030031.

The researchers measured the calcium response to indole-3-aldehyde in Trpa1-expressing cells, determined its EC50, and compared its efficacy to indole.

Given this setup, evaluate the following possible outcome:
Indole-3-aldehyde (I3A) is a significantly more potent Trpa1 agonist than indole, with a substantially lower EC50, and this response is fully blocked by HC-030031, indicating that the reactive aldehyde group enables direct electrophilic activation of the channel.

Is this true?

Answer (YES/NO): NO